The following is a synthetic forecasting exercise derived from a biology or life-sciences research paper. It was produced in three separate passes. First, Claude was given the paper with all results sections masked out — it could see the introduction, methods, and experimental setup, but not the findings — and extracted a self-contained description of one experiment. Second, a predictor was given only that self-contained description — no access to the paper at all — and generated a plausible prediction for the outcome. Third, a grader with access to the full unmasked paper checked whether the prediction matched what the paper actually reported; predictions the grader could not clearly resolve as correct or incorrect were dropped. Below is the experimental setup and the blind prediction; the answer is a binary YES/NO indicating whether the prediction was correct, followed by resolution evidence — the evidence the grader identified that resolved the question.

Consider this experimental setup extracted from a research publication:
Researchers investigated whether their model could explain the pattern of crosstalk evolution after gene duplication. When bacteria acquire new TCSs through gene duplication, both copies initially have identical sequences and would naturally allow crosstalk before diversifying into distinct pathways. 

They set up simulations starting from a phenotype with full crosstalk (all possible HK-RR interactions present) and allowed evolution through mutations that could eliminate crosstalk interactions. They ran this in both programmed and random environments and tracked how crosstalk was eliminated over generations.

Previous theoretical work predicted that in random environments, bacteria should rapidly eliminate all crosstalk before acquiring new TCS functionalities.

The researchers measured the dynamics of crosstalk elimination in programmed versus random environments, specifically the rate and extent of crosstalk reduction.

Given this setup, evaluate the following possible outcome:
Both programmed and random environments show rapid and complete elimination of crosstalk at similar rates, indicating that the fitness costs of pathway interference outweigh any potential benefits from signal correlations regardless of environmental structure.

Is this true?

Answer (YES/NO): NO